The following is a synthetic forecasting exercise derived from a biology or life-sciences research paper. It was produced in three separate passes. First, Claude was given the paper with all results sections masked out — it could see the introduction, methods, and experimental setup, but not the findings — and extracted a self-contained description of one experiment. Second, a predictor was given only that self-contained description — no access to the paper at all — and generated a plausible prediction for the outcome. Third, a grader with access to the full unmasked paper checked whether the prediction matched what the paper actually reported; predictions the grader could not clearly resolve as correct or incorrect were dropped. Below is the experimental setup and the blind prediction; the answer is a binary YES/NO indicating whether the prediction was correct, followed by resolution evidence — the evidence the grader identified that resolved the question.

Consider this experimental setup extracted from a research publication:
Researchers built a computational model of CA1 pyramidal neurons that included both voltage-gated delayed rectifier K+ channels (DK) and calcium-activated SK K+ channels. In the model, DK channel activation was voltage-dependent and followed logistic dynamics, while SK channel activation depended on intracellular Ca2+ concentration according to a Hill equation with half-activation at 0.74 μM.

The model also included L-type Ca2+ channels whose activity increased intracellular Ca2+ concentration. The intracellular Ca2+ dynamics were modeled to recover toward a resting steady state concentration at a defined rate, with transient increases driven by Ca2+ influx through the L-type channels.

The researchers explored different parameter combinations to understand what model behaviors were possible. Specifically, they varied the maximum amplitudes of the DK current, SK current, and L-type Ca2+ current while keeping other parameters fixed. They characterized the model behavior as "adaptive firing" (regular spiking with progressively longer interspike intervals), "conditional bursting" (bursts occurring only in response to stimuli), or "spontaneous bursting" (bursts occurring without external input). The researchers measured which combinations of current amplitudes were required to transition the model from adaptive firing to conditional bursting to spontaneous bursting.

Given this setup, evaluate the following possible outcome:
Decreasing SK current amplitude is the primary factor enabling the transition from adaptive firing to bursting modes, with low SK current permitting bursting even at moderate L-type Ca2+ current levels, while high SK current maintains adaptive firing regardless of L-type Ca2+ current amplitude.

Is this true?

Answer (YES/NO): NO